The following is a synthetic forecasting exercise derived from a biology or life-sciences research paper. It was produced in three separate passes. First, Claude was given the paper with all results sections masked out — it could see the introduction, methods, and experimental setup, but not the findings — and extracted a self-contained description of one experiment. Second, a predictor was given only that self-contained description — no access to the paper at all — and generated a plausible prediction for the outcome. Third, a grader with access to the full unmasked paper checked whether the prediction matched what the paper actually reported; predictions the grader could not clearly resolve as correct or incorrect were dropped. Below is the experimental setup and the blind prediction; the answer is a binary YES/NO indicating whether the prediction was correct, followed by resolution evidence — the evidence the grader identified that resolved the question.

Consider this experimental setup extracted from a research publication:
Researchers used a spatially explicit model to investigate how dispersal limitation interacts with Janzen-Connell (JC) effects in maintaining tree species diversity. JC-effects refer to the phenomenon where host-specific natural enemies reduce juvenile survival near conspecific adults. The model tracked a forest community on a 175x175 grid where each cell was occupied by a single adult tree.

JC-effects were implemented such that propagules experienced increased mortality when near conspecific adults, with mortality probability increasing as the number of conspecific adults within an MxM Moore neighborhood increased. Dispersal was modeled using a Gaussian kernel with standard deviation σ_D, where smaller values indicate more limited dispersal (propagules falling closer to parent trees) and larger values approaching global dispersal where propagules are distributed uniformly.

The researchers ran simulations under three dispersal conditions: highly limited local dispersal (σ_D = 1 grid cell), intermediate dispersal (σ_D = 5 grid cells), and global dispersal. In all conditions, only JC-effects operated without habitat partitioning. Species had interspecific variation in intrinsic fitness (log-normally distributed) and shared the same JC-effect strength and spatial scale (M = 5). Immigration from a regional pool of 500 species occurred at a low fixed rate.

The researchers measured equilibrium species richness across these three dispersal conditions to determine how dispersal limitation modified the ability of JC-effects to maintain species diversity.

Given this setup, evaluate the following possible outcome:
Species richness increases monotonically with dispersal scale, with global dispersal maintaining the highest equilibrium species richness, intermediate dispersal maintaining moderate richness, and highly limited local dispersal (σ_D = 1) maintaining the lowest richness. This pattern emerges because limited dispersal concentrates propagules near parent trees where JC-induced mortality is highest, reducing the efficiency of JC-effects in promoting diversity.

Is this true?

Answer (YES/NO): YES